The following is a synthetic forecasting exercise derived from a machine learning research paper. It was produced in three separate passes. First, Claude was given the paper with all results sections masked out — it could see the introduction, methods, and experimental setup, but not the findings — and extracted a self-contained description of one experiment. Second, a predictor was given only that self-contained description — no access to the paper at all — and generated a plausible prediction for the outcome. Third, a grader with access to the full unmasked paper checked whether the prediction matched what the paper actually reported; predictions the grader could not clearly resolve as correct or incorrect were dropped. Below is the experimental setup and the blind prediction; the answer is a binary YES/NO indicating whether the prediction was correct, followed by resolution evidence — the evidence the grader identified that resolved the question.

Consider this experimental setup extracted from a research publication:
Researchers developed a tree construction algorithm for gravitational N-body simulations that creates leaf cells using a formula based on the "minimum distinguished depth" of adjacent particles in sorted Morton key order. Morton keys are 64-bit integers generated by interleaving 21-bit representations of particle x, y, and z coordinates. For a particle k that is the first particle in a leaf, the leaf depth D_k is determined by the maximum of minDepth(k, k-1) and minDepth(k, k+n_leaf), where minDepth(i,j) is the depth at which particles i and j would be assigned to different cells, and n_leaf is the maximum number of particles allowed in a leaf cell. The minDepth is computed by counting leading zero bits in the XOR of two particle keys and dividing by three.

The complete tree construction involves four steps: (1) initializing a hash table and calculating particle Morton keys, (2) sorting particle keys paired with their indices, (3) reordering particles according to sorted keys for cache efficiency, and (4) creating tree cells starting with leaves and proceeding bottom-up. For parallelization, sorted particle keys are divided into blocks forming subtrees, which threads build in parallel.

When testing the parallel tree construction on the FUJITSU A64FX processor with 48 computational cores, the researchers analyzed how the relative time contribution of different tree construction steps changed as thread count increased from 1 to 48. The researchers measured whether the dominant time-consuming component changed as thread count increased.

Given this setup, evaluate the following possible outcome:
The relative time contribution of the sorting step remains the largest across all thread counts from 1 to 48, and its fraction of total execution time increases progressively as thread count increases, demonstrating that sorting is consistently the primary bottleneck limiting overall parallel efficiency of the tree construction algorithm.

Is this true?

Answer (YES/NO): YES